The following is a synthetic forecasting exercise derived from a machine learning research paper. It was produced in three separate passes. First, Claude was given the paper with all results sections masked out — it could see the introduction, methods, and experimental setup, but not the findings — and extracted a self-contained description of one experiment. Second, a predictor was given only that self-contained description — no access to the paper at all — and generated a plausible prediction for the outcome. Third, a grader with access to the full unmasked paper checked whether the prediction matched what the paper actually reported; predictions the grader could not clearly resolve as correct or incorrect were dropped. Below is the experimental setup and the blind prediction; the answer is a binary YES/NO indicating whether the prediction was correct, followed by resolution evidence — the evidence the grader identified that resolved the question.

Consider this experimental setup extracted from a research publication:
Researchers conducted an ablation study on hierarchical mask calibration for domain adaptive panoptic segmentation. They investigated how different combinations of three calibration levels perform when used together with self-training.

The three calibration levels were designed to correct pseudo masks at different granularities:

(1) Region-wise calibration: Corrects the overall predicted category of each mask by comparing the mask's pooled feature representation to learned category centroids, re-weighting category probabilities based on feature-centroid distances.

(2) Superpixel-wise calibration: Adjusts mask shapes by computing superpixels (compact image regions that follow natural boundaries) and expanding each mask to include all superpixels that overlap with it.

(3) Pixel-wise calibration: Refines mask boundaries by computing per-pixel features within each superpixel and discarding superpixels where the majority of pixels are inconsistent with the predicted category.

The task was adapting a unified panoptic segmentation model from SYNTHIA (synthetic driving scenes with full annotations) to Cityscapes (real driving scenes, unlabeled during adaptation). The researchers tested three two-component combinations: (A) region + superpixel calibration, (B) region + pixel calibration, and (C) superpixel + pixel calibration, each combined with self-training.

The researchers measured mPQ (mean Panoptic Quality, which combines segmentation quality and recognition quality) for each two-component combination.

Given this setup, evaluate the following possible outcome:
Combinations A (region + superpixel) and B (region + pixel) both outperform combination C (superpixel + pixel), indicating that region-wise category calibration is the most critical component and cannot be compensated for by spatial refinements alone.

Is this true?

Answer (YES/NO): YES